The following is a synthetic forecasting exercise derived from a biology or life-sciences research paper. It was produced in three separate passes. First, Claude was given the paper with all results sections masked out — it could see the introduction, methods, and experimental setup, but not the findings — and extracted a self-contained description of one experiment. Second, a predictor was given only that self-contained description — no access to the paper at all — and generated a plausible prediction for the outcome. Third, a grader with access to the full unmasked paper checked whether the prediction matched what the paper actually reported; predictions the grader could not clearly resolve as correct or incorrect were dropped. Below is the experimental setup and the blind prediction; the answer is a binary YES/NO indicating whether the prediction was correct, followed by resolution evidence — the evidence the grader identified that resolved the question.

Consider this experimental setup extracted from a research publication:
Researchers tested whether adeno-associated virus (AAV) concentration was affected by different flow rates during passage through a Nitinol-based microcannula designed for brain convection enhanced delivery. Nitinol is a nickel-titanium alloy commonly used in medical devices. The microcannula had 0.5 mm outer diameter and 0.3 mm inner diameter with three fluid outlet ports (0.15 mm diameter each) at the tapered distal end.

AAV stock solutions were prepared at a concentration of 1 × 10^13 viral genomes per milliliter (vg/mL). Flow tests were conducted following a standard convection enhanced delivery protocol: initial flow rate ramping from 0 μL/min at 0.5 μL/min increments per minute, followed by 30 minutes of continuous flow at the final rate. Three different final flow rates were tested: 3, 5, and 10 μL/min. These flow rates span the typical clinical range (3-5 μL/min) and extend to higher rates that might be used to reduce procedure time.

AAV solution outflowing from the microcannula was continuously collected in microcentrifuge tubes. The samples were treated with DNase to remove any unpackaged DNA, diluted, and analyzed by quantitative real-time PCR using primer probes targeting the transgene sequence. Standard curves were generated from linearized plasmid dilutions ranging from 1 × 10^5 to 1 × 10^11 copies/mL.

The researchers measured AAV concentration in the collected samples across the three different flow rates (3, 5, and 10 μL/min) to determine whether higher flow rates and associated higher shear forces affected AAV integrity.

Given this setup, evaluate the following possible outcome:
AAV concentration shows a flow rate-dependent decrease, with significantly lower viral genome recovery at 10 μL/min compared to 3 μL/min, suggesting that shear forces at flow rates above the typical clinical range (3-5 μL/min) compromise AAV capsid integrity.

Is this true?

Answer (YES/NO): NO